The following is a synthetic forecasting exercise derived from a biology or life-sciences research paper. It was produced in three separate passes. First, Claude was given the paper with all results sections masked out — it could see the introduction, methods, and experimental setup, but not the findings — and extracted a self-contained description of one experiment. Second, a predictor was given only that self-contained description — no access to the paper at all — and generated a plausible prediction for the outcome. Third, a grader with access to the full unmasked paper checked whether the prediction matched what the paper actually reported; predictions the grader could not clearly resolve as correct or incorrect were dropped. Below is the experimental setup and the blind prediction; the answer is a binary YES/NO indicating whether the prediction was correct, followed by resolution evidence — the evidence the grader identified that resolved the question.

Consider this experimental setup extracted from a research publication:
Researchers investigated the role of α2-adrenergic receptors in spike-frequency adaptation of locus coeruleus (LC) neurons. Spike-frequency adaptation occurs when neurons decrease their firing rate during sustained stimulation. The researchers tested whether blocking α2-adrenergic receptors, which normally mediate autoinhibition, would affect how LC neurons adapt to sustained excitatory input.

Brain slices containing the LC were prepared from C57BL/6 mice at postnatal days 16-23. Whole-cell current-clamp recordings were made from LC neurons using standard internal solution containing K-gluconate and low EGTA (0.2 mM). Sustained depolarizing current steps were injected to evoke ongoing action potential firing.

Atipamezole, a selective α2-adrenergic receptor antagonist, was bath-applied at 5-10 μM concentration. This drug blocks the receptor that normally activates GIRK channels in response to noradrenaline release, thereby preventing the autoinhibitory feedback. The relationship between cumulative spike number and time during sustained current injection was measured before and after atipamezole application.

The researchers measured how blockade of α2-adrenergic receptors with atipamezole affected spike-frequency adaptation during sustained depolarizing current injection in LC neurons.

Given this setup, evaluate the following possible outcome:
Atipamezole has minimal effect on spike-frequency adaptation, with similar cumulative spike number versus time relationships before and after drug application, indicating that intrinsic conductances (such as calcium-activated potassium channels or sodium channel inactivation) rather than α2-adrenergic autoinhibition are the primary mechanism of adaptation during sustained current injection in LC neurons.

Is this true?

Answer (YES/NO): NO